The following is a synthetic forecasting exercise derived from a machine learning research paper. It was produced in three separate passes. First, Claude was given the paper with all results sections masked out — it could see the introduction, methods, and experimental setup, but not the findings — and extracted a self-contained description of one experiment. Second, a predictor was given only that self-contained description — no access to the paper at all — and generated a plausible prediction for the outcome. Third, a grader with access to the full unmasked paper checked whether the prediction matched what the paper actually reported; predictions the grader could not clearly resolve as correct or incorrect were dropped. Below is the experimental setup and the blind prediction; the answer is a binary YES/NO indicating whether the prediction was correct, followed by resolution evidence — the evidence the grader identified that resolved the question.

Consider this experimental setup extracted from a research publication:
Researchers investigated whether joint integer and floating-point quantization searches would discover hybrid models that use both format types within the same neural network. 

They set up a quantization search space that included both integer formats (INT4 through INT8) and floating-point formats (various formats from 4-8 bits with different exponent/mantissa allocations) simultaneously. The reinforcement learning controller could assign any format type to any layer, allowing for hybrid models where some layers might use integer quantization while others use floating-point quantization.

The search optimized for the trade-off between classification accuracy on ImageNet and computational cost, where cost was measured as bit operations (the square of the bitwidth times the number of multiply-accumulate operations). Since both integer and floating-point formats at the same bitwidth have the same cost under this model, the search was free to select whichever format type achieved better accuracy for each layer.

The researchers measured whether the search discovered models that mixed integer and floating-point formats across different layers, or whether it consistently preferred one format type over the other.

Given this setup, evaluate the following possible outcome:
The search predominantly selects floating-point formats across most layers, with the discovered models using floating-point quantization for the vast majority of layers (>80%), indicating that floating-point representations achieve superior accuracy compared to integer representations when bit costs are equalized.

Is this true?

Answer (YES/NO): YES